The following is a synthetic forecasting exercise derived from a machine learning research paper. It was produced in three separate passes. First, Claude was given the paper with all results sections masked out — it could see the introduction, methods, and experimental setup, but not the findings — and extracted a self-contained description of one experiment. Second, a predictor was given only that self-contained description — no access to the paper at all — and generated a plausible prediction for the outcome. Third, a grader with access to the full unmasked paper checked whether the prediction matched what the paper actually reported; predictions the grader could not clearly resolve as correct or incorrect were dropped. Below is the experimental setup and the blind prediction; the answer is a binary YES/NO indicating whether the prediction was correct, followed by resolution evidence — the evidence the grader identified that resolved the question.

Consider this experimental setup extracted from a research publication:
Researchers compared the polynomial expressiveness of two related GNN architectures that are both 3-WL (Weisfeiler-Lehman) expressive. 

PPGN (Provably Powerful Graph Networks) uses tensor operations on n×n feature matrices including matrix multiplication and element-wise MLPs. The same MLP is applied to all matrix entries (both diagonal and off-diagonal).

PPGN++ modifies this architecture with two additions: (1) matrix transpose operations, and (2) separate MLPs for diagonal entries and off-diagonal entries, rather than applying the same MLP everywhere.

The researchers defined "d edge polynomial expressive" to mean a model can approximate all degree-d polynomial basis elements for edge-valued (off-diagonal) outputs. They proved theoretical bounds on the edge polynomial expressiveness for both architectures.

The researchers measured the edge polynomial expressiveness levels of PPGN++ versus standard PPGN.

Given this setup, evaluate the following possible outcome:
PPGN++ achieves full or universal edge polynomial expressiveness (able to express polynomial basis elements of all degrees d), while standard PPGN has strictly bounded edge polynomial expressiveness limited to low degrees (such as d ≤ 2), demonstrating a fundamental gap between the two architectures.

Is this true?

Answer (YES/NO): NO